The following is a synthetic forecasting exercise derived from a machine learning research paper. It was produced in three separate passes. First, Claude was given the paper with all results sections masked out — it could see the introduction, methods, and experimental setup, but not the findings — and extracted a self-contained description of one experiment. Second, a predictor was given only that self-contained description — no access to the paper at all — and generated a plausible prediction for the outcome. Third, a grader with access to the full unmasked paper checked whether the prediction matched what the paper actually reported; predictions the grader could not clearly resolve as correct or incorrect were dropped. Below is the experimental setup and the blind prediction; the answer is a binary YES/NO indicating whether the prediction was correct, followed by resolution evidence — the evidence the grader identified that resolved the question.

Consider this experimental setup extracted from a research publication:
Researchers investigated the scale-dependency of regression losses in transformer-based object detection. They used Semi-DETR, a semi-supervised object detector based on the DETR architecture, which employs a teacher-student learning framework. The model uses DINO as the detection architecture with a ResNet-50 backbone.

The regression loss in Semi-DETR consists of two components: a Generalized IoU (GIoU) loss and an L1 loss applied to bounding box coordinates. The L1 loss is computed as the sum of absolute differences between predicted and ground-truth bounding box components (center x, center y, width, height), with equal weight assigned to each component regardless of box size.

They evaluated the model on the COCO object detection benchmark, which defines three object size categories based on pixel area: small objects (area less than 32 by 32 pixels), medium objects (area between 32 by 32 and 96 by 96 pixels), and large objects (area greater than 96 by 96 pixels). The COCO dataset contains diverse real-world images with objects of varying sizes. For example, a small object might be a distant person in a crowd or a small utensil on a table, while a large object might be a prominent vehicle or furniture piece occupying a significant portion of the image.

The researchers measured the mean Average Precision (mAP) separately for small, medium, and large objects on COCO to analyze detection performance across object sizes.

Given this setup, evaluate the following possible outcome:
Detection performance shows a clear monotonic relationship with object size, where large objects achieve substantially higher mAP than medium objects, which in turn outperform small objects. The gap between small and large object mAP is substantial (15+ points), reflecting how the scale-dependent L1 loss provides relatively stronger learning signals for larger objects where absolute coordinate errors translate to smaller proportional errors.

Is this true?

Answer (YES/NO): YES